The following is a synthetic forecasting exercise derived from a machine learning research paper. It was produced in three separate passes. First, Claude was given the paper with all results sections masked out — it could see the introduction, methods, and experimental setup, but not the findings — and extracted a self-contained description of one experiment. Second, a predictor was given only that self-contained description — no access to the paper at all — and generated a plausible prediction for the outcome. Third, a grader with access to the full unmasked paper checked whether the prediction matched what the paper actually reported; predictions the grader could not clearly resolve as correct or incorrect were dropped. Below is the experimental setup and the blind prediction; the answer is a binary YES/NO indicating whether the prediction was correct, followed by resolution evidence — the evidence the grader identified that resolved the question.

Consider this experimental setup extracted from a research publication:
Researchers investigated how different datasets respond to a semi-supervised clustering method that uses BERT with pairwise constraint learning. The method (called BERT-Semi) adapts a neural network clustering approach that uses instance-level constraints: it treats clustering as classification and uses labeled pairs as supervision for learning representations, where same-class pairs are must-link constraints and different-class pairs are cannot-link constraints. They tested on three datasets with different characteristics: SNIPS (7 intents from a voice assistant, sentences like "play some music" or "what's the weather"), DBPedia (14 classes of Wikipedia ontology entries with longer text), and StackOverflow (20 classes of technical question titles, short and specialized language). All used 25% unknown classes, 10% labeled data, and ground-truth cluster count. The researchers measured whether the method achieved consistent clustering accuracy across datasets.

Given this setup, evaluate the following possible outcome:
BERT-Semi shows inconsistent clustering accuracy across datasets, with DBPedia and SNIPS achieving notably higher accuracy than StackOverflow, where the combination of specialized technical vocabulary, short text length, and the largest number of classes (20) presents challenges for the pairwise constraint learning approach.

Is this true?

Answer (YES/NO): YES